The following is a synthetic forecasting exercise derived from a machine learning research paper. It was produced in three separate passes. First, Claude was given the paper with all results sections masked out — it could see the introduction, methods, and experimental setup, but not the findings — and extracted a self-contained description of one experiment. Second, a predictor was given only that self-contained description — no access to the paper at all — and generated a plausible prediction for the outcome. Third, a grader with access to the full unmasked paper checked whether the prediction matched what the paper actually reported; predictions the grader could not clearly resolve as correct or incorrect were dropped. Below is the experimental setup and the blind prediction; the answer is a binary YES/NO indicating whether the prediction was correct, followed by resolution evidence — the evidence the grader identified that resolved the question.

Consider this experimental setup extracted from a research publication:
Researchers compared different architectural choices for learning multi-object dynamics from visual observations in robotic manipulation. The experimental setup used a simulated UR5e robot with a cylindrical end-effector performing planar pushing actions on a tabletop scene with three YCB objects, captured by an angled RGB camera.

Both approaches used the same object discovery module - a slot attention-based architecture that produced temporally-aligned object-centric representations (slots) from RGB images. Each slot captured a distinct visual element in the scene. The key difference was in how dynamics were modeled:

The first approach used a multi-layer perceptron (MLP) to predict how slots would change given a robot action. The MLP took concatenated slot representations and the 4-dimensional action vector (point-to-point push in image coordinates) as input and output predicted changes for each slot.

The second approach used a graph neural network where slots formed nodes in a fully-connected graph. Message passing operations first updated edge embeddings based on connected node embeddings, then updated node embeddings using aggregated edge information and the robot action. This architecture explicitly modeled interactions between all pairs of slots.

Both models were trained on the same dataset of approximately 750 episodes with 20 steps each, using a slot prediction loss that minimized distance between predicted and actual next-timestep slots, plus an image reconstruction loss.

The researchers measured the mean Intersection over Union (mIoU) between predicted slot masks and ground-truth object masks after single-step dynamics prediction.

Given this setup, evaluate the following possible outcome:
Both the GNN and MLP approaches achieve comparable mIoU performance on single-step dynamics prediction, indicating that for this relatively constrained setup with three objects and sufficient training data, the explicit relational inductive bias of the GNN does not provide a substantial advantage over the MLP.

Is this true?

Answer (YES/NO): NO